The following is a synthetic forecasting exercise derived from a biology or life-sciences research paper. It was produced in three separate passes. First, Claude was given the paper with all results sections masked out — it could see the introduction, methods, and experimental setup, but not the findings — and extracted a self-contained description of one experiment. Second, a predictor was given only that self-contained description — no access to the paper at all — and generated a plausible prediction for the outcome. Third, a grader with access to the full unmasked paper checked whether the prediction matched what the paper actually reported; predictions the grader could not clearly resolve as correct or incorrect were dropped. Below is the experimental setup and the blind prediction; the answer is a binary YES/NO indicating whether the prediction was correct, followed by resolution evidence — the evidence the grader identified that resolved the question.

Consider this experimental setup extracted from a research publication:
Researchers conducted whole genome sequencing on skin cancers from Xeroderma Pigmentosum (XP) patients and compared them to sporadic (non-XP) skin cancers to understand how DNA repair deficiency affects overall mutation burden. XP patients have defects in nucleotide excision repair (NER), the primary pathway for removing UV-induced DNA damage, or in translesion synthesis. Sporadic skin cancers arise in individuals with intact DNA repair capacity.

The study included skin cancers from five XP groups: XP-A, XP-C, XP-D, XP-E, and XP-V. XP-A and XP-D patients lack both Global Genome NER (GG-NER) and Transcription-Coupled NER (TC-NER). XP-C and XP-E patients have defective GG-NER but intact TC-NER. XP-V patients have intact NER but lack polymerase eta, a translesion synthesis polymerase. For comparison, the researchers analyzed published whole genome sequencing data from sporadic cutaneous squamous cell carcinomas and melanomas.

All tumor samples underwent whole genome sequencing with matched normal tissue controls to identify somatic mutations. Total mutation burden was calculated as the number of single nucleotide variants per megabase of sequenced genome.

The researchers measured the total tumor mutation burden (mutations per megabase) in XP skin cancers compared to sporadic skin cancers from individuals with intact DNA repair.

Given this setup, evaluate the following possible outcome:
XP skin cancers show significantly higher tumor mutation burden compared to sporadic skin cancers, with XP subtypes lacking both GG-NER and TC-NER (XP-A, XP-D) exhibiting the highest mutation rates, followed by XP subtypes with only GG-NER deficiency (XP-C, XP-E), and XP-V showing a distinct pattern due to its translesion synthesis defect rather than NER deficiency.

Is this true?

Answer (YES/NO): NO